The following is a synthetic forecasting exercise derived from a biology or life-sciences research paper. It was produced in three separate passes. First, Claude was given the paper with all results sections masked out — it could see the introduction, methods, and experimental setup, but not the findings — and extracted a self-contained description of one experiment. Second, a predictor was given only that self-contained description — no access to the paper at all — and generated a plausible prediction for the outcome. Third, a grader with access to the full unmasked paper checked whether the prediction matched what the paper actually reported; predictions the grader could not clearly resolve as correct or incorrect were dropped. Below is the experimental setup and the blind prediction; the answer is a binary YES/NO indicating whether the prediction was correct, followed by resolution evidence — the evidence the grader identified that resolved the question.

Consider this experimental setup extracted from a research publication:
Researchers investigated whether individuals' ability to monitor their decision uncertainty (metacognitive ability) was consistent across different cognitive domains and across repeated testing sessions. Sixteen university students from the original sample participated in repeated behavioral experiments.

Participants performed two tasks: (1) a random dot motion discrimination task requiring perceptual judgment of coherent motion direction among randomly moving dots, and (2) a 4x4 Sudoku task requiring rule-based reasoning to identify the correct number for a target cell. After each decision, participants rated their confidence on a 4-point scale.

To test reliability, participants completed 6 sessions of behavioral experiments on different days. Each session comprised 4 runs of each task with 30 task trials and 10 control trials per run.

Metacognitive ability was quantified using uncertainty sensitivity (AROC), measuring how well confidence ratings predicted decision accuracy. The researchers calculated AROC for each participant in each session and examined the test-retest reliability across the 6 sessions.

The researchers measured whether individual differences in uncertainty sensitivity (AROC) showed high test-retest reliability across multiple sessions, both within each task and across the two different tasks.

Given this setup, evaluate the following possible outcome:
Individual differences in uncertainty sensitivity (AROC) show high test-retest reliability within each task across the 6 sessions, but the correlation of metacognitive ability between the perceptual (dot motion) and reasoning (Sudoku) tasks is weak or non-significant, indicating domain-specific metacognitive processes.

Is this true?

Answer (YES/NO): NO